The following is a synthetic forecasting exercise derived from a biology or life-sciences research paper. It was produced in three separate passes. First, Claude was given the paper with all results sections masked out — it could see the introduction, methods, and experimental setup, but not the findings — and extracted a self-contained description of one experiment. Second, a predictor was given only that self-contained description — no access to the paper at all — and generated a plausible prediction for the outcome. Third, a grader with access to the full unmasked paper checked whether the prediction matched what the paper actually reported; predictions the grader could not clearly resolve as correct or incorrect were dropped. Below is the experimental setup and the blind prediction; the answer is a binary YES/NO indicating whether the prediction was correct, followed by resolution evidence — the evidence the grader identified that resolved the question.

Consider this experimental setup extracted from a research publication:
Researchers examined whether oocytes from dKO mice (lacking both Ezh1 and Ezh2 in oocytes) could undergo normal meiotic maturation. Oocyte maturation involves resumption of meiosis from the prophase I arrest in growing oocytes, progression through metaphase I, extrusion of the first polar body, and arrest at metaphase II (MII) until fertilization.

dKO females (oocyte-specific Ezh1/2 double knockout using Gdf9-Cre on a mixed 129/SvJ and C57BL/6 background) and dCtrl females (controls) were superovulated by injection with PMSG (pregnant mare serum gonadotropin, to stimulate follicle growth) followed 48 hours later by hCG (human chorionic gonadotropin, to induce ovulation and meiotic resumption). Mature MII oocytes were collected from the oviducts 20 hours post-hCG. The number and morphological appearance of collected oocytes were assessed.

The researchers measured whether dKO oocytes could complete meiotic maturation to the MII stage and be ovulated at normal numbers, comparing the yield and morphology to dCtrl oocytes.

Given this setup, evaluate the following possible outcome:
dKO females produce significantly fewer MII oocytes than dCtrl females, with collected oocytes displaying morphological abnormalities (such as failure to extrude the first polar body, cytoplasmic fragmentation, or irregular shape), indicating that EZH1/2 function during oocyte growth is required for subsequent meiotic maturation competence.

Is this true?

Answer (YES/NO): NO